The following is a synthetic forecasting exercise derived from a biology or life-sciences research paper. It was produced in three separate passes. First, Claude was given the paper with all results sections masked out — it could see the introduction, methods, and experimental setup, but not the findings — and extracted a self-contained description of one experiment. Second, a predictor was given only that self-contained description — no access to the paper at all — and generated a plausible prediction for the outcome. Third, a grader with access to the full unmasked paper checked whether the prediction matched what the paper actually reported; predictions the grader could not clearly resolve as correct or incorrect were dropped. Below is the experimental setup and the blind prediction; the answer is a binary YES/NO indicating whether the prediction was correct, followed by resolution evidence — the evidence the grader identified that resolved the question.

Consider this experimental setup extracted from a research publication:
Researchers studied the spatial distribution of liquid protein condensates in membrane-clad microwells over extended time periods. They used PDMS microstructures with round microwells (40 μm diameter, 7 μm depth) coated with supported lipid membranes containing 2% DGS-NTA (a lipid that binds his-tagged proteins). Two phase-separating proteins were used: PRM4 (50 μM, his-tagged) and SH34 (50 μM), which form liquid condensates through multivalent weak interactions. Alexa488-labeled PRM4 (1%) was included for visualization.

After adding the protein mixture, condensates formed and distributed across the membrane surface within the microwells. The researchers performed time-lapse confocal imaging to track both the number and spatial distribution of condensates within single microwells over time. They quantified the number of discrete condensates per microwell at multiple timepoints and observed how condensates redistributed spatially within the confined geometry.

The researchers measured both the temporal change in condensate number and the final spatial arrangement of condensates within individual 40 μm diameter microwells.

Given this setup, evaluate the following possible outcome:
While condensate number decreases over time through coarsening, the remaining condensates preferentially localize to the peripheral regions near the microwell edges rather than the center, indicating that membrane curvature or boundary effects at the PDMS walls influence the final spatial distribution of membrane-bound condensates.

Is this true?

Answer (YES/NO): YES